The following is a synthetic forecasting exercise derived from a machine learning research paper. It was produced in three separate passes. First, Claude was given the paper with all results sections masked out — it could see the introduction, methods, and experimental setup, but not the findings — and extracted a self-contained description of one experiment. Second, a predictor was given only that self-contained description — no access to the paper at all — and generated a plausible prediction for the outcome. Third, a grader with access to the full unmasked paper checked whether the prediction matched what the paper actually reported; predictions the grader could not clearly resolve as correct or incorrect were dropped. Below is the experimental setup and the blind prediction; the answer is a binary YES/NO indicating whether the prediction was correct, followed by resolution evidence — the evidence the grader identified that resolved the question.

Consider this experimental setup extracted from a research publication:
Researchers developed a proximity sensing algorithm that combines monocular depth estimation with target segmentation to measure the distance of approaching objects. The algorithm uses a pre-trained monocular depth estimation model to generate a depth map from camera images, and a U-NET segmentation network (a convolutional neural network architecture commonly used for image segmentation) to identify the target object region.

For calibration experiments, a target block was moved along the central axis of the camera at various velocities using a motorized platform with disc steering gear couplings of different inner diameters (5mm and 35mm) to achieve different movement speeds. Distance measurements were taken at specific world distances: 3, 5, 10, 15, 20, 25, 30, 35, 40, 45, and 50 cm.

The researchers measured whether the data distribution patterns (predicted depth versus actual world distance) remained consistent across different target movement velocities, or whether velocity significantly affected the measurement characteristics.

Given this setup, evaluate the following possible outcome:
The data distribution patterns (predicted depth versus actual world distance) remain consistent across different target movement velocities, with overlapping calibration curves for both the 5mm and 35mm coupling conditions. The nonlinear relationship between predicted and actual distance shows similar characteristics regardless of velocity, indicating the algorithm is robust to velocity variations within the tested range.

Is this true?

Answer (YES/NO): YES